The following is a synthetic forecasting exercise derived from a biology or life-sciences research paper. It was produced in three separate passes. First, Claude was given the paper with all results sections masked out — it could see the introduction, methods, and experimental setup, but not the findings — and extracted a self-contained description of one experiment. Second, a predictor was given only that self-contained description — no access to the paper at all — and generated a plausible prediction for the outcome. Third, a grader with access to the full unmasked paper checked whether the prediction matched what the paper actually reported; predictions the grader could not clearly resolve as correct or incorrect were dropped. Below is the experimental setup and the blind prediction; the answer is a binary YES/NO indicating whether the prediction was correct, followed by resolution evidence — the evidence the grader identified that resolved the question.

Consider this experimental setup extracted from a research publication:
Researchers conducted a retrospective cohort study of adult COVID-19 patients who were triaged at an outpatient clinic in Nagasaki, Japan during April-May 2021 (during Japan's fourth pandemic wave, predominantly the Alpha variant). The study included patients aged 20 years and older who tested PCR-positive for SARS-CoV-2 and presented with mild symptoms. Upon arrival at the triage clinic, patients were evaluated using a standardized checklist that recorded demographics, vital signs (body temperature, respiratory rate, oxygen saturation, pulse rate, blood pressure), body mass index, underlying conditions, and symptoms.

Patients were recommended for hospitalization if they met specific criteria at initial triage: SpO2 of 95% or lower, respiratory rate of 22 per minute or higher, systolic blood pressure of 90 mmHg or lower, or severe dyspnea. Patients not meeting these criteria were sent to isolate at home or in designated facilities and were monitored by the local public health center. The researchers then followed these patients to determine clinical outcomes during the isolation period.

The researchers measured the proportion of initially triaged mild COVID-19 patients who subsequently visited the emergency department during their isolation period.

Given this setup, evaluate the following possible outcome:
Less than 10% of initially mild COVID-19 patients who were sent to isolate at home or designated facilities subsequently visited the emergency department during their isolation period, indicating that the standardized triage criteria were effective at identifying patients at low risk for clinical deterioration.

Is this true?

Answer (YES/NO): NO